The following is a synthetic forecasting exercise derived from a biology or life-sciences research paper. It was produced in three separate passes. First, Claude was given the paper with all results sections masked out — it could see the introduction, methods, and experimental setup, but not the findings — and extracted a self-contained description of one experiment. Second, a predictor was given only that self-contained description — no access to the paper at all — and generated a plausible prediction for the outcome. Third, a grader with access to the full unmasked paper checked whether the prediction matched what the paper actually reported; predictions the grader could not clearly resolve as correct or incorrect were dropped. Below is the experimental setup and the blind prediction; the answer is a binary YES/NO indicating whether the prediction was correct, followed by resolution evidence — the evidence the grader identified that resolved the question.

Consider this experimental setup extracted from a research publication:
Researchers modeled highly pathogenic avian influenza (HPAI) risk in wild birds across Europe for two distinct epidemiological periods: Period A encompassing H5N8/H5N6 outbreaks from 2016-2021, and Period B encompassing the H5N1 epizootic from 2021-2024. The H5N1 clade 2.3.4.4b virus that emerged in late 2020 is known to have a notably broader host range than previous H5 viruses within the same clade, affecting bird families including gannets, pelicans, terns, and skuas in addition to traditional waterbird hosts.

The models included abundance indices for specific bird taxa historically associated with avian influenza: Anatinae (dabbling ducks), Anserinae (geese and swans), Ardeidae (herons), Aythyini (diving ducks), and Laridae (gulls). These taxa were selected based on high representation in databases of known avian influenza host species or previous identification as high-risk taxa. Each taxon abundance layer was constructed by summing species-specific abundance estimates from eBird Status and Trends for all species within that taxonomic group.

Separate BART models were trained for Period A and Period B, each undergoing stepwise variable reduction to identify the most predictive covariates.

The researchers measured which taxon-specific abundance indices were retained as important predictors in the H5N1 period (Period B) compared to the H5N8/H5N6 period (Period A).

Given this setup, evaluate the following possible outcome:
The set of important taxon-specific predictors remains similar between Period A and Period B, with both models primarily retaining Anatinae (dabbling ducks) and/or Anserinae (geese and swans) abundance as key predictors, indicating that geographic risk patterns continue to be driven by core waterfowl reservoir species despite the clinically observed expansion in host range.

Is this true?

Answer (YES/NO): NO